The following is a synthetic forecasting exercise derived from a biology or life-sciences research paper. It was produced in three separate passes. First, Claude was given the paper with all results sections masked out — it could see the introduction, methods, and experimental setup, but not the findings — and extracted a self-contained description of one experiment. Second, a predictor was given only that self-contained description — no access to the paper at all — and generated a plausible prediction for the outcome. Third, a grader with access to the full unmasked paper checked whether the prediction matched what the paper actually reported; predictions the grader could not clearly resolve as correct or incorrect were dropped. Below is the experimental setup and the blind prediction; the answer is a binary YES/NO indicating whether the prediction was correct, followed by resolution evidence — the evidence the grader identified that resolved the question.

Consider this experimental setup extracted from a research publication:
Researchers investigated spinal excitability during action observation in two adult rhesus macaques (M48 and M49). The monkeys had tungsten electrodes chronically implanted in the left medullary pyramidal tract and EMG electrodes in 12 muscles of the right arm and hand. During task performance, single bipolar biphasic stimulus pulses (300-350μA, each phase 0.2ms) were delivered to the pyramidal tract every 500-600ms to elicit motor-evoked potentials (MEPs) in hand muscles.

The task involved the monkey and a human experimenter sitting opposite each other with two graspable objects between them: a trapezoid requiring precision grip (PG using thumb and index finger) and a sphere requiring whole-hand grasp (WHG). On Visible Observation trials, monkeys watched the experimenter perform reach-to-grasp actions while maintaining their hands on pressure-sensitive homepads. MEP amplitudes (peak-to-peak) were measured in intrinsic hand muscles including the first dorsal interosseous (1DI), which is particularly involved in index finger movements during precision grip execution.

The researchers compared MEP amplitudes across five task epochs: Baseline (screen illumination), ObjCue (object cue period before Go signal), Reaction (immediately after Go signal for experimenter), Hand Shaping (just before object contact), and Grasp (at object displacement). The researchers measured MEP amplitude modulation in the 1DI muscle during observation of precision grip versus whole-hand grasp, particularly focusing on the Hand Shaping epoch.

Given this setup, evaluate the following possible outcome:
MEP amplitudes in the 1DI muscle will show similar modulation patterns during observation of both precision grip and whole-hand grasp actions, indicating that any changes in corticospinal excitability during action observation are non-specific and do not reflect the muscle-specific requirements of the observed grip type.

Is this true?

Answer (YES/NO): NO